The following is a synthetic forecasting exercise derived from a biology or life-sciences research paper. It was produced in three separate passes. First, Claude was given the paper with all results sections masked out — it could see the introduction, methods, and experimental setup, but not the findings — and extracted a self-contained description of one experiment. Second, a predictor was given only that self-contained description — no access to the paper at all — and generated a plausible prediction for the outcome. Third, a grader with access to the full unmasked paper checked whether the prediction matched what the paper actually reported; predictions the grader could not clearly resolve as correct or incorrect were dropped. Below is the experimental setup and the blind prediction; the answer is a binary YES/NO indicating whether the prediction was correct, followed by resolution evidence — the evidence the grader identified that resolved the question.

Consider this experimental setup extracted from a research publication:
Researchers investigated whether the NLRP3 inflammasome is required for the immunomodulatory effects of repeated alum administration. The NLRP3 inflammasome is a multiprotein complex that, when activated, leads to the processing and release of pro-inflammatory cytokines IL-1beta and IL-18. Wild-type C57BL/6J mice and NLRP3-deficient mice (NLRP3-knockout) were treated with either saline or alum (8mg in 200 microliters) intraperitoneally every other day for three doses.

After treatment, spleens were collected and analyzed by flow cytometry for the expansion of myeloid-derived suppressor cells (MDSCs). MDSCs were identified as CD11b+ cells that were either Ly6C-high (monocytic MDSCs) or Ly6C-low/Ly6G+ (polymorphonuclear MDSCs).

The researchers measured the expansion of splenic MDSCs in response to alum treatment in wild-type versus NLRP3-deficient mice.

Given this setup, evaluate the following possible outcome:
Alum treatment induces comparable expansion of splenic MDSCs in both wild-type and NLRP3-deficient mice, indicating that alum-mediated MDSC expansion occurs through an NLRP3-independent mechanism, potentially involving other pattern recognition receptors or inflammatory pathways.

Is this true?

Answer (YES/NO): NO